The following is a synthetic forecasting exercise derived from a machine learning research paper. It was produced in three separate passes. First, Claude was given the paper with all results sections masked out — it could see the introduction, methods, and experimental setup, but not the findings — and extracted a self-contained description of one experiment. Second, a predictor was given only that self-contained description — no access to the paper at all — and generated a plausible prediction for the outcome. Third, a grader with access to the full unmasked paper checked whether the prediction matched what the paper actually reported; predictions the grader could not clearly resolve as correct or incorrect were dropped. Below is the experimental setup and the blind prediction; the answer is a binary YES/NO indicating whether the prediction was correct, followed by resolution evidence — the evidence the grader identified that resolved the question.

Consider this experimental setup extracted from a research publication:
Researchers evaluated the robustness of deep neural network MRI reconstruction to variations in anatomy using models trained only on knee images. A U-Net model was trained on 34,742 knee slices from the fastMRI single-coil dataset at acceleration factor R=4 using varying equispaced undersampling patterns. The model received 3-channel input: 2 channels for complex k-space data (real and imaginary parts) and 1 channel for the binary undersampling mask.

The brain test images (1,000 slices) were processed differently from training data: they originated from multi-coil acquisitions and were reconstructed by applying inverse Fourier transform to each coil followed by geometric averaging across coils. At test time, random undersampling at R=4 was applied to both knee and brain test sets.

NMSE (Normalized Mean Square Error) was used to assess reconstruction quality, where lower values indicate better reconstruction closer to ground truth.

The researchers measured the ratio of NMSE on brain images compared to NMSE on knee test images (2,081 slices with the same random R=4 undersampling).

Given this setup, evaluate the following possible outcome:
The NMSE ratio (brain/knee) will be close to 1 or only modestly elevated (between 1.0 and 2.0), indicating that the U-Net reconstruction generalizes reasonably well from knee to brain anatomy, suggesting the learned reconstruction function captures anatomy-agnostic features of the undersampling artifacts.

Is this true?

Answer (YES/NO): NO